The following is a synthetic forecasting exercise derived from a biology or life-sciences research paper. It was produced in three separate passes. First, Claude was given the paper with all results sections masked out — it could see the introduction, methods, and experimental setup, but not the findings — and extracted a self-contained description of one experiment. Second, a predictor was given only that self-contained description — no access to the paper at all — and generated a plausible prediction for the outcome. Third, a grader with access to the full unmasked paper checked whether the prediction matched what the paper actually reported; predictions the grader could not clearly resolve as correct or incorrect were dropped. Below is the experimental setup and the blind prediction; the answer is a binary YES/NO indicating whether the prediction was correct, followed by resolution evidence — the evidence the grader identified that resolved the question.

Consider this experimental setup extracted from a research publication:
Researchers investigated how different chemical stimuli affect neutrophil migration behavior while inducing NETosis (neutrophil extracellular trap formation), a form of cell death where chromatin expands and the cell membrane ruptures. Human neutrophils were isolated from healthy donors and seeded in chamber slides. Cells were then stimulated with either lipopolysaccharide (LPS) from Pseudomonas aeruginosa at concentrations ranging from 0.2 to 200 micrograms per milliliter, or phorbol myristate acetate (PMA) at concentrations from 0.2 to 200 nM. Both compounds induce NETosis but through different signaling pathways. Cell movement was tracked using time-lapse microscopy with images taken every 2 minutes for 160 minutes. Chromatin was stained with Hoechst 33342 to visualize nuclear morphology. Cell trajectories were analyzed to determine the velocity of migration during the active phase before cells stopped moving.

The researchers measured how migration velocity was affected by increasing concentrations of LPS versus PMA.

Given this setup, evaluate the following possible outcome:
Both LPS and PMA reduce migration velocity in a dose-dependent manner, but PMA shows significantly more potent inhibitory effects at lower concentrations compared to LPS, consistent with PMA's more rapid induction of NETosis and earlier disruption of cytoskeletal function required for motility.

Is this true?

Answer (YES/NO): NO